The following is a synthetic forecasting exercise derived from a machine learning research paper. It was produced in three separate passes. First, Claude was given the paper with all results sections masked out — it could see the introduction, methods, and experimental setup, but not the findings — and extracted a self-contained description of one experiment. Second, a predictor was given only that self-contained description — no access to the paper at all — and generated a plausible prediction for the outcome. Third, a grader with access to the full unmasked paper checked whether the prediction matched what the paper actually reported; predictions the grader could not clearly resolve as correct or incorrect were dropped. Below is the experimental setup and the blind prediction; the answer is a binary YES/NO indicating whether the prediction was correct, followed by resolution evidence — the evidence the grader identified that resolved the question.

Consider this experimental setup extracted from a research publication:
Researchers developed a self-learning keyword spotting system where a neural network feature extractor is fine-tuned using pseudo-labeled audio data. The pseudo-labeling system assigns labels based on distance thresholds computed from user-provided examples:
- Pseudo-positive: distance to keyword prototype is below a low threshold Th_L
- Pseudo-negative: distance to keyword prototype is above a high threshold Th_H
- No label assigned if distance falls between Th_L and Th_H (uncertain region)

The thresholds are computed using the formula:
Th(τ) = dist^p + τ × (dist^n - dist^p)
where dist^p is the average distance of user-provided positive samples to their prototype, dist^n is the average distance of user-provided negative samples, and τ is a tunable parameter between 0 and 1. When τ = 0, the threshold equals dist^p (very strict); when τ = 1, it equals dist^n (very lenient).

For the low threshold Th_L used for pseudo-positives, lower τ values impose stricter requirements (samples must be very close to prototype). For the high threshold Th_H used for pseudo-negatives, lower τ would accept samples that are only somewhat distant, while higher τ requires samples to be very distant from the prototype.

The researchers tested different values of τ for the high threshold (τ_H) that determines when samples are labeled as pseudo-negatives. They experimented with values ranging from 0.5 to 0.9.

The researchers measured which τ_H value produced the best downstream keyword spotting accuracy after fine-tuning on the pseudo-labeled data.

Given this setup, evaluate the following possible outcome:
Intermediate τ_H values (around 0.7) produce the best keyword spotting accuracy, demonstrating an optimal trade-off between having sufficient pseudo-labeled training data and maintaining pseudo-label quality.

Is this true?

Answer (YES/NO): NO